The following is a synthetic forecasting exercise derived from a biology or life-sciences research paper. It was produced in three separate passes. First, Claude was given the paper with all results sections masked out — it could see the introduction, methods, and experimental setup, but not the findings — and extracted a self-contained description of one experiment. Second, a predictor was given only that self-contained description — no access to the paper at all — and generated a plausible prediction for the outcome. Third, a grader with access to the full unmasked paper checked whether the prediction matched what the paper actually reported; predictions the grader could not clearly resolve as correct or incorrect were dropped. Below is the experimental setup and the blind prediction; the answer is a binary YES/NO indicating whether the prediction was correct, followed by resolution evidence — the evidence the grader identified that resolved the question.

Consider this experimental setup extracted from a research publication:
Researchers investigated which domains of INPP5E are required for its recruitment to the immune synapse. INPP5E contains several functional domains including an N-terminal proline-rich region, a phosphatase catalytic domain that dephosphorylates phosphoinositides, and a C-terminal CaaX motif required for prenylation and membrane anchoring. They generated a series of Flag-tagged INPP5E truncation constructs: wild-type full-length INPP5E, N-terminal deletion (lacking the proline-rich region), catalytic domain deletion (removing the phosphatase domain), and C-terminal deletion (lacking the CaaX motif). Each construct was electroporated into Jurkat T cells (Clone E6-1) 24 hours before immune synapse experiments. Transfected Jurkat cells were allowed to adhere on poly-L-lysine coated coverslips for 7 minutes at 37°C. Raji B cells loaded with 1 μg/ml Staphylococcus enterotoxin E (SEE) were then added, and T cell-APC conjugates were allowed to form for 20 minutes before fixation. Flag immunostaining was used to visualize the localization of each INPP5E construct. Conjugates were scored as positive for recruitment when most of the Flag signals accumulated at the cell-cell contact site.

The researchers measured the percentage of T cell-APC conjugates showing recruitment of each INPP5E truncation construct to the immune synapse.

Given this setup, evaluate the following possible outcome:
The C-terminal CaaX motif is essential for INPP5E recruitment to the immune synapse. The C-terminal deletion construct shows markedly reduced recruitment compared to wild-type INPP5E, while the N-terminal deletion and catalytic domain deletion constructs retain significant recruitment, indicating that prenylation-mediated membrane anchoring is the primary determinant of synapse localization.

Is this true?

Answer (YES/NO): NO